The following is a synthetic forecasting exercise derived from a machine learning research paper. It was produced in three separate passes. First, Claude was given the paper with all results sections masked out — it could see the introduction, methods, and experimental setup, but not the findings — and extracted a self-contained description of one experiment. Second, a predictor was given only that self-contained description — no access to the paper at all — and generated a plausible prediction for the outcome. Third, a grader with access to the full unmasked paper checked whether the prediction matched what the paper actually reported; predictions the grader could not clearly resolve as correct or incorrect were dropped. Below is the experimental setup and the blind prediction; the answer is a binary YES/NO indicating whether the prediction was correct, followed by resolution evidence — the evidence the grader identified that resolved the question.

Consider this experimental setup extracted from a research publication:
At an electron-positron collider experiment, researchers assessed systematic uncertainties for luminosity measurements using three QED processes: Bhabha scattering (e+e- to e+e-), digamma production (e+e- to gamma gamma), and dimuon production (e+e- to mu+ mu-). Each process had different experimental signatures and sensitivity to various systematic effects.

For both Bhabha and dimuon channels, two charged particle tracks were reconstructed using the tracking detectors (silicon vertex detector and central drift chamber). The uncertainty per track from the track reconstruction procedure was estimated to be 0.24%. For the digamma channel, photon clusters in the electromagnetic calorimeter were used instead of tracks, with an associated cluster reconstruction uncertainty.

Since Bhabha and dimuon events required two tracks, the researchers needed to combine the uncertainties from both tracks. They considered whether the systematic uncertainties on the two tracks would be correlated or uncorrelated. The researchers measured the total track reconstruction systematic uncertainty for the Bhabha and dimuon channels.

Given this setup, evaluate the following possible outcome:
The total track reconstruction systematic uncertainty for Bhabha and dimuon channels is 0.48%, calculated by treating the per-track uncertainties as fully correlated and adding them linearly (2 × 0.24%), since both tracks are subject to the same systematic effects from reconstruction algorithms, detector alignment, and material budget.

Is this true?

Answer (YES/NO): YES